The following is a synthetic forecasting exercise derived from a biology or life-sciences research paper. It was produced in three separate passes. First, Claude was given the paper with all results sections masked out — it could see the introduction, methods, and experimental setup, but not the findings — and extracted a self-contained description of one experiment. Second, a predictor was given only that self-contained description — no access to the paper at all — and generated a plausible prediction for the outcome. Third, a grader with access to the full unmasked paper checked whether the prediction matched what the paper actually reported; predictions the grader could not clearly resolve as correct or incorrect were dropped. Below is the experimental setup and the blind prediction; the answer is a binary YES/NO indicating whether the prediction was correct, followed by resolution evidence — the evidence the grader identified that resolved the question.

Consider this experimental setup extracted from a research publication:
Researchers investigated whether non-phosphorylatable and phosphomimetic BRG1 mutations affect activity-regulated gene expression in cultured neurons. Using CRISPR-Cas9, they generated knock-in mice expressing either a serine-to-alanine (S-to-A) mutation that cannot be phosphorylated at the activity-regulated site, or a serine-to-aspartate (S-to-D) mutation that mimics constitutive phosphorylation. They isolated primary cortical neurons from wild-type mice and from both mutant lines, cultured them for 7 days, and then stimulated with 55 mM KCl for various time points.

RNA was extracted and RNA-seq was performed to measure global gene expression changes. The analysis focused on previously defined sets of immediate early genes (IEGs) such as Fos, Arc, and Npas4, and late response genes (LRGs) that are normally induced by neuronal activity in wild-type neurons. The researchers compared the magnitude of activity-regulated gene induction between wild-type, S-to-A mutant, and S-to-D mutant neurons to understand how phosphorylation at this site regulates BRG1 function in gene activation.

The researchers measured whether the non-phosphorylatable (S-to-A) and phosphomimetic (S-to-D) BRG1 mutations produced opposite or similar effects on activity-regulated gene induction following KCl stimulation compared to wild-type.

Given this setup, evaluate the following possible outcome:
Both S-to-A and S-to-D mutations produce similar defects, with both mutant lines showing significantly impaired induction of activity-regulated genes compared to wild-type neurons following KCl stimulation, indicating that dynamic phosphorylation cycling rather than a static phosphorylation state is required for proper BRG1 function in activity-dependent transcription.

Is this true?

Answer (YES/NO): NO